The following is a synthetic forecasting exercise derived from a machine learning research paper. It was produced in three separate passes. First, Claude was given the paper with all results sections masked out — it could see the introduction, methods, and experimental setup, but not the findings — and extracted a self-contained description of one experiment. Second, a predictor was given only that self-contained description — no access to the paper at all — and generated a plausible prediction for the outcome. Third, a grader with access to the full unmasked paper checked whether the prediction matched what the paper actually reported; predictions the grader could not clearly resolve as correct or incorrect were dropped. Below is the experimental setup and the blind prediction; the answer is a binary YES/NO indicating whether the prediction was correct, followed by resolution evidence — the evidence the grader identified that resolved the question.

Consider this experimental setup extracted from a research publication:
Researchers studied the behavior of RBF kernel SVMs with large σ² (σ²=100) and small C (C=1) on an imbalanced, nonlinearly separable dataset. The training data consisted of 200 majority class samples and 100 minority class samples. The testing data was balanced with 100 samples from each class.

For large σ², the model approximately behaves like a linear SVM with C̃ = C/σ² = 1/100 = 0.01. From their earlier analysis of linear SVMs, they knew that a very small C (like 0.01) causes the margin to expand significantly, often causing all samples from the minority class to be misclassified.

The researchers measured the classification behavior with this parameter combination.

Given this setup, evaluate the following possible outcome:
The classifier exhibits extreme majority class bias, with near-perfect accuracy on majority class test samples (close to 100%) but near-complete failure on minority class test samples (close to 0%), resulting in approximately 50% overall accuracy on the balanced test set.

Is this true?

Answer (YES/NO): YES